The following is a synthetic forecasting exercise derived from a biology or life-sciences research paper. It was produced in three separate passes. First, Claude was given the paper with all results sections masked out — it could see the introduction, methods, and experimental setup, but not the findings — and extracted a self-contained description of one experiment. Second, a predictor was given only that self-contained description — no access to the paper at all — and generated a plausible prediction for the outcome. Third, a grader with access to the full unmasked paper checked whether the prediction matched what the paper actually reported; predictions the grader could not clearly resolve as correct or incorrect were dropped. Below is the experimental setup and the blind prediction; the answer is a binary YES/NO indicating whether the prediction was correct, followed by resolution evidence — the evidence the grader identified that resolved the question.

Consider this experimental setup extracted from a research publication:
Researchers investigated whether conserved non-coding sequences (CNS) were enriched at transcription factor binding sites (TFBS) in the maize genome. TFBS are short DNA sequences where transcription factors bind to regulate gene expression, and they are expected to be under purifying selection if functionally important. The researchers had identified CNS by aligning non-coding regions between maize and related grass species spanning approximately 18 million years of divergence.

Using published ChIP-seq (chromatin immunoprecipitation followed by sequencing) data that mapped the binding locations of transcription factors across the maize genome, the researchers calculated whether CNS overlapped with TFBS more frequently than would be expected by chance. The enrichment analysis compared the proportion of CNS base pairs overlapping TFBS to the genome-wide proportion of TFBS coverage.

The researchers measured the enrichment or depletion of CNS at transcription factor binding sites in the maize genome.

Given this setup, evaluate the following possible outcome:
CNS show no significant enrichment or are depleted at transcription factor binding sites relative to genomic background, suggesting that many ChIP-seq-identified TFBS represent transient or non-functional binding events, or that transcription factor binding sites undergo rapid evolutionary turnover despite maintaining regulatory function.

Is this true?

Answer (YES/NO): NO